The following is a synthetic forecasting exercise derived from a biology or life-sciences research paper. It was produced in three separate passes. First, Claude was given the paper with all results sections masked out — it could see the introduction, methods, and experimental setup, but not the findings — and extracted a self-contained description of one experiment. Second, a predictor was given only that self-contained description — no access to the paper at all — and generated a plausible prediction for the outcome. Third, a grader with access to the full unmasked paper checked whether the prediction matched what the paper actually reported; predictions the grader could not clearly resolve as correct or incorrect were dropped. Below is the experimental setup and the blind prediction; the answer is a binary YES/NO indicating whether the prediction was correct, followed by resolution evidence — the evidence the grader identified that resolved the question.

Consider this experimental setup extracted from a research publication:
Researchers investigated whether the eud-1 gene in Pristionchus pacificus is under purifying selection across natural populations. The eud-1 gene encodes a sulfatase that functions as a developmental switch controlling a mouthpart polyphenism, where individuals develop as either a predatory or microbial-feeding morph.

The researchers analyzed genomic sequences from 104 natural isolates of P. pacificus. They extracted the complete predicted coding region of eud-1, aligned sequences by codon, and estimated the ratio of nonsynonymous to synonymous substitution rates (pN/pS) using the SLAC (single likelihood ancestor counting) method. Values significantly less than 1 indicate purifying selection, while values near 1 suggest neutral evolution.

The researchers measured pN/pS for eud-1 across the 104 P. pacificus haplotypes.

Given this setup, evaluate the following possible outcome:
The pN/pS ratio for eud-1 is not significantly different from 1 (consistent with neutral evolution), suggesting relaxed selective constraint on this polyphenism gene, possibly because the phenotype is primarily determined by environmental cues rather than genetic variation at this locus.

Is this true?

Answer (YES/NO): NO